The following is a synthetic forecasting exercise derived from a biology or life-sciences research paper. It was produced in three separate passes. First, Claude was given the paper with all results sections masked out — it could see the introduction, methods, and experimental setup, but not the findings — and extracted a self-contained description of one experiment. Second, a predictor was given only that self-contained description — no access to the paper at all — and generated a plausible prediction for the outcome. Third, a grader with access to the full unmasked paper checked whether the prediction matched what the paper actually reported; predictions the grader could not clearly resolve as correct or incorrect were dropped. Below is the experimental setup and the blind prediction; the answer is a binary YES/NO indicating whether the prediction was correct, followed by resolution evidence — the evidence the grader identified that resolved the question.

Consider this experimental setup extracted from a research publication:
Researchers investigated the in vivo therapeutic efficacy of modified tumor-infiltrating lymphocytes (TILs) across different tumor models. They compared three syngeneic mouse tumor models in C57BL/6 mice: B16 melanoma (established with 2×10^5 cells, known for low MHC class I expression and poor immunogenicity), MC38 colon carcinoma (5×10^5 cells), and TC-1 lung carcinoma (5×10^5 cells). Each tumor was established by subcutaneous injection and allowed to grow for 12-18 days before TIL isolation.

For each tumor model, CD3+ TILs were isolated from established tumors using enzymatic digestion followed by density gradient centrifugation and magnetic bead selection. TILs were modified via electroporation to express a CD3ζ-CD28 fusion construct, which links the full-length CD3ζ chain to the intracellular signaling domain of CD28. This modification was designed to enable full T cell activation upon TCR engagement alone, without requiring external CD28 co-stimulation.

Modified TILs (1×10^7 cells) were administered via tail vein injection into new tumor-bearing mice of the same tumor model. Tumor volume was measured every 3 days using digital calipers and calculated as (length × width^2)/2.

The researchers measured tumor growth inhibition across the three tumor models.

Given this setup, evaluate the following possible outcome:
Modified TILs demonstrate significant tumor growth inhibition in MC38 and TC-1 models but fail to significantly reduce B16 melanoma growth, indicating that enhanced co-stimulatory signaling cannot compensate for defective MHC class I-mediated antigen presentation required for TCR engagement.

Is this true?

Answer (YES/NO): NO